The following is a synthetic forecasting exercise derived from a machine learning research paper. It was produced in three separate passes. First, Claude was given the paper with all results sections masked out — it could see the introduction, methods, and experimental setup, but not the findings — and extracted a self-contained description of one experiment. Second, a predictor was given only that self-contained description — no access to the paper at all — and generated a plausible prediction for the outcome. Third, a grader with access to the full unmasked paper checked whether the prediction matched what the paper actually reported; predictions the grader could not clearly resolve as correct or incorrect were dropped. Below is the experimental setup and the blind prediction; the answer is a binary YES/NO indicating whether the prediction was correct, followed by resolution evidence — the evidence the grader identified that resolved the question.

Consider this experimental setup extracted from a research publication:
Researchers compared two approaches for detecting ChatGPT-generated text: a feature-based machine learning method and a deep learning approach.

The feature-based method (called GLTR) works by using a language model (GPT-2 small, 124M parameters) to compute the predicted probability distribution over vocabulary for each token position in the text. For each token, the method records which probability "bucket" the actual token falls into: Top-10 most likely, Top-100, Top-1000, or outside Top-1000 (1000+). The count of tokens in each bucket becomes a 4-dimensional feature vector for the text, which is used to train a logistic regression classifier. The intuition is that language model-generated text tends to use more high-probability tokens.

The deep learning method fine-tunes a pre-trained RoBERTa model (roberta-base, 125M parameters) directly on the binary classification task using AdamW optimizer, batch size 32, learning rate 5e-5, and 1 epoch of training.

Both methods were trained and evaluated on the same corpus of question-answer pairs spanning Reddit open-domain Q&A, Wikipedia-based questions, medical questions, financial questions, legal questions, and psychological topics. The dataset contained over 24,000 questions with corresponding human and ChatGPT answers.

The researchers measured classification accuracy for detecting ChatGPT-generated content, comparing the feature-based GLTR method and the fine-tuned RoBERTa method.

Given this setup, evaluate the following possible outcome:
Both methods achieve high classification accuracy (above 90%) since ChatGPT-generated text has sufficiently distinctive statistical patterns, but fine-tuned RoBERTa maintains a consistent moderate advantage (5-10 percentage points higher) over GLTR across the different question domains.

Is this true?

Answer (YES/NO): NO